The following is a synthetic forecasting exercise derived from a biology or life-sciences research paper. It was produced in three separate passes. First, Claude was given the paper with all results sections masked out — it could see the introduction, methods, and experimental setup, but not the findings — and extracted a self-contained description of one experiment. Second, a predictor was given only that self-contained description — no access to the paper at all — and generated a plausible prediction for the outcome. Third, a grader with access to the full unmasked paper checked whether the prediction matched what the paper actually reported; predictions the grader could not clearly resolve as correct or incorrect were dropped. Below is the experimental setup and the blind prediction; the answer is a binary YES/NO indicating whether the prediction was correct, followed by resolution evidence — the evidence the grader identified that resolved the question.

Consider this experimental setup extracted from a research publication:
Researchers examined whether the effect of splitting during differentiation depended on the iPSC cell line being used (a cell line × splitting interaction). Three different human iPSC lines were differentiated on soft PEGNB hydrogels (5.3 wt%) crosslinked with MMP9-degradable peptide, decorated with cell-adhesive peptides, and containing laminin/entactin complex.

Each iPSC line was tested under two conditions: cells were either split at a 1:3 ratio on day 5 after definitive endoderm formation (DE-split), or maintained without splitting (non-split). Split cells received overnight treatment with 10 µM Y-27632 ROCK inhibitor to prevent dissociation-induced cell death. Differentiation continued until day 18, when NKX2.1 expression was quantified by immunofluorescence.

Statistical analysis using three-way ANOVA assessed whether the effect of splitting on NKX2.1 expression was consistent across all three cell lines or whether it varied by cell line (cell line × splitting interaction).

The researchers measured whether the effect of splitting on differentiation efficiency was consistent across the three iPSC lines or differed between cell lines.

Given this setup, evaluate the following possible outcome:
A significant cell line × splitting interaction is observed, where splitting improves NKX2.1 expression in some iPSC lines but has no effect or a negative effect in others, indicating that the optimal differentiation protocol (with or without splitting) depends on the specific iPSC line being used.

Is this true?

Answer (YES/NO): NO